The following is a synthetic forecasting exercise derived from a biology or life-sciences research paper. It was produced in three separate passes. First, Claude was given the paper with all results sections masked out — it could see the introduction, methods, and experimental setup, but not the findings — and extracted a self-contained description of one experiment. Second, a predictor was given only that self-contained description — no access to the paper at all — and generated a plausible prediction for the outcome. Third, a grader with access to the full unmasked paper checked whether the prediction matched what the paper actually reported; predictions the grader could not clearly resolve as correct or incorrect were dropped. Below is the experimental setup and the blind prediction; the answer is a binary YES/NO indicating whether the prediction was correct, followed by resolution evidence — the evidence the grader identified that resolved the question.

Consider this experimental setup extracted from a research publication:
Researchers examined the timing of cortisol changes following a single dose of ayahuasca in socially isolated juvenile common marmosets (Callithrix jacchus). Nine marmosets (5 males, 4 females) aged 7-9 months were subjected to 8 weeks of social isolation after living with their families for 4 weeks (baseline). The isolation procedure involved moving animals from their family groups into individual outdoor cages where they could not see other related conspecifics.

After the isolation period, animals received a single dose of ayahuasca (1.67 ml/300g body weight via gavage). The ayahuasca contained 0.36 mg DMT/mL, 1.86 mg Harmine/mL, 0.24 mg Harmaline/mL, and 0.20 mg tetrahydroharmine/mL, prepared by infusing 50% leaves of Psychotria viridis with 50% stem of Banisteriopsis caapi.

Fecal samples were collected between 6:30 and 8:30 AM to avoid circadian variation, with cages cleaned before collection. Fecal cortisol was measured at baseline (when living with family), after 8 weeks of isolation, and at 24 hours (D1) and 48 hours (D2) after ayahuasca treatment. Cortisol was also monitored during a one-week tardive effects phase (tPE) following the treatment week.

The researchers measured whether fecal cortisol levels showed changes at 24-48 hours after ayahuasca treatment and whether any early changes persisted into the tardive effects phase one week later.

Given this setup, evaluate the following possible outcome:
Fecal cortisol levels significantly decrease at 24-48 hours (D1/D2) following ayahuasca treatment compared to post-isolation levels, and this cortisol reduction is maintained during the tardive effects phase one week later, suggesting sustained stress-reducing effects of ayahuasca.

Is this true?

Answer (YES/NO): NO